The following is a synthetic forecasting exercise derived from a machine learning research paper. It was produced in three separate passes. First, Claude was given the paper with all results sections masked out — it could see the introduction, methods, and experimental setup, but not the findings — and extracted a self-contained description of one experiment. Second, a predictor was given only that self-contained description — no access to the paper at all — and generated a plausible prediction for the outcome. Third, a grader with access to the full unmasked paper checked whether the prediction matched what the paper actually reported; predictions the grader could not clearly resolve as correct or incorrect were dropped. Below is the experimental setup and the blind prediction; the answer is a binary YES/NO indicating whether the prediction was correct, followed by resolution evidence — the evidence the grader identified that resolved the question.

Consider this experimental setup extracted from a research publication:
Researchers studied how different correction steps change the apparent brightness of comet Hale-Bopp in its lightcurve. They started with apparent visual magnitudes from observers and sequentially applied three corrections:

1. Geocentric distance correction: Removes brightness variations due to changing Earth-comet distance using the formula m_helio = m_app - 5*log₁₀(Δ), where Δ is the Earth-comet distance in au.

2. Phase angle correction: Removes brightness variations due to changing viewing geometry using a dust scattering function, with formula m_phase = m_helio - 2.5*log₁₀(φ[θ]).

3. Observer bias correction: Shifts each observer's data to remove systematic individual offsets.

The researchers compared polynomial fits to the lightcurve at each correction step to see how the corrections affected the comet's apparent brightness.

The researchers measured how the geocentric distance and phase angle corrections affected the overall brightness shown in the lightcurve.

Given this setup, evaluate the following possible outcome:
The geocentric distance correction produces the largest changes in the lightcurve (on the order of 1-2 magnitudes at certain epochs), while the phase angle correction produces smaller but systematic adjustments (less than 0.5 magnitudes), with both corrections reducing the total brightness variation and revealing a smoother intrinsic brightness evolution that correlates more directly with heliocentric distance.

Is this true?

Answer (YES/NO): NO